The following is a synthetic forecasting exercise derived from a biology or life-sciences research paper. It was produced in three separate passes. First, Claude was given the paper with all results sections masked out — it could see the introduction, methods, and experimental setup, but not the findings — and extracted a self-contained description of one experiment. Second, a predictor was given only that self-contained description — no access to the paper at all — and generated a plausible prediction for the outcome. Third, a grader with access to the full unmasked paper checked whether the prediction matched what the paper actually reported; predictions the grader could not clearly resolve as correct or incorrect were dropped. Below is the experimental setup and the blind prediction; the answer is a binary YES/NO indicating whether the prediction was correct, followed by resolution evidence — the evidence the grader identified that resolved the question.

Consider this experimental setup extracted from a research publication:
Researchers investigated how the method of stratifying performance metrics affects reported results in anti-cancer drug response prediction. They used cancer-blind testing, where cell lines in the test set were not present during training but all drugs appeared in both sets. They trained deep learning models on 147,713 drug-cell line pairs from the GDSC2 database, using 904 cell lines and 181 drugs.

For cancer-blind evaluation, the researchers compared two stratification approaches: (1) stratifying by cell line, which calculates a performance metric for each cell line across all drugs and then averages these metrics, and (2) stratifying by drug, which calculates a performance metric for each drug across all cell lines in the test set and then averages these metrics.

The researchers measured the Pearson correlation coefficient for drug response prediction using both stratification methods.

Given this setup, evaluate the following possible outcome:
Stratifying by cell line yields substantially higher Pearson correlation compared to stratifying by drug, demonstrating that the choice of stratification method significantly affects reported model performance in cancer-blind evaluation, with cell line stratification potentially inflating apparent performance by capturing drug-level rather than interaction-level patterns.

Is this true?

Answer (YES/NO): YES